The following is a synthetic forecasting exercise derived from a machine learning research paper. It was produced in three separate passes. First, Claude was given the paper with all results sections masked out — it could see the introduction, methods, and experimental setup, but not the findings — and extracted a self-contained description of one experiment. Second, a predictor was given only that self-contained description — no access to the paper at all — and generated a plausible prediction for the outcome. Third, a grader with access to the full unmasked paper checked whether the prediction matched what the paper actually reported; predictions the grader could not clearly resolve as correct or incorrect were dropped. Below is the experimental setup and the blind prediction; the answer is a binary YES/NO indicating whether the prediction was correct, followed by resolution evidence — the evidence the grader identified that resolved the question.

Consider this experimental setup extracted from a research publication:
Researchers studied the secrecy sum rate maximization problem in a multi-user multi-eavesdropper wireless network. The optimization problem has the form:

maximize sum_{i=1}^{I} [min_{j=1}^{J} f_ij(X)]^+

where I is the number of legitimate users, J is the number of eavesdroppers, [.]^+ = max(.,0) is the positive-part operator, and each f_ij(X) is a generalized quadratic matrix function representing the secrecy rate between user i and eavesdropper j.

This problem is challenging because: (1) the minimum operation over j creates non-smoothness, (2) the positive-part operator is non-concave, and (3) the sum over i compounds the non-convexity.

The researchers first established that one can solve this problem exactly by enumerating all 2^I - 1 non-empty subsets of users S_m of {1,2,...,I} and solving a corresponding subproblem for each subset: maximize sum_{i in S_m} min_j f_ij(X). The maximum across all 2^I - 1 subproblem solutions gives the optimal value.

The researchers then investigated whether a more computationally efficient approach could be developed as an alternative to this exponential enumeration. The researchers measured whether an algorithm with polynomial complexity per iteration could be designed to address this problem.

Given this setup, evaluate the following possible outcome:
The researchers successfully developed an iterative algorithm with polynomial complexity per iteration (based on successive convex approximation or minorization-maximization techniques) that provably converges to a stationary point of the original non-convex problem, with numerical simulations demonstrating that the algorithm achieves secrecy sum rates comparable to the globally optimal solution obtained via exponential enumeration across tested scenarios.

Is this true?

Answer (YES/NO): NO